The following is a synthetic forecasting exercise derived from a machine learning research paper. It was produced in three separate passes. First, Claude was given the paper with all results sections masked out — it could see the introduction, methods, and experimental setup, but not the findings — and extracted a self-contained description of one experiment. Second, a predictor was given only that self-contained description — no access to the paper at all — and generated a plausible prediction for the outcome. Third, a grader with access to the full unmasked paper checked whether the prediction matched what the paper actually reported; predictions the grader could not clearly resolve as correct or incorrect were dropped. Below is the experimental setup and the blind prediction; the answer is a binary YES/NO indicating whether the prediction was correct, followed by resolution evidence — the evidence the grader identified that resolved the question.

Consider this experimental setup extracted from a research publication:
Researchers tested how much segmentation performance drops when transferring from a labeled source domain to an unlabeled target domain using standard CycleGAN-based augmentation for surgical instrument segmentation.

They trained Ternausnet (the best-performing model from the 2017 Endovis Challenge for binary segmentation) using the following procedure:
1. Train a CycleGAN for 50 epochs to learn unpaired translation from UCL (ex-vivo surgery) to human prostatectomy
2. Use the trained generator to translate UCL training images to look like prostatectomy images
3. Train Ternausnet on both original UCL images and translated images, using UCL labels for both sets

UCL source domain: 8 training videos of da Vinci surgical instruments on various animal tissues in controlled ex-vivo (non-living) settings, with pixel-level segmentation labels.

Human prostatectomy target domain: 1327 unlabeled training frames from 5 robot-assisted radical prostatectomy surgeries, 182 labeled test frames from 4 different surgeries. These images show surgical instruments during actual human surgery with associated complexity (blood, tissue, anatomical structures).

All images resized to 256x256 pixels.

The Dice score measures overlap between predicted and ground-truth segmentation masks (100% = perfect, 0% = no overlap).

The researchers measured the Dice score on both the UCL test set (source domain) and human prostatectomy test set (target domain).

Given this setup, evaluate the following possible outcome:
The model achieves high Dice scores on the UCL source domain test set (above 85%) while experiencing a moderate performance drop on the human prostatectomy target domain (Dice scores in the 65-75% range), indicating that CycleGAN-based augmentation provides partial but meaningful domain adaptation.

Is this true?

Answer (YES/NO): NO